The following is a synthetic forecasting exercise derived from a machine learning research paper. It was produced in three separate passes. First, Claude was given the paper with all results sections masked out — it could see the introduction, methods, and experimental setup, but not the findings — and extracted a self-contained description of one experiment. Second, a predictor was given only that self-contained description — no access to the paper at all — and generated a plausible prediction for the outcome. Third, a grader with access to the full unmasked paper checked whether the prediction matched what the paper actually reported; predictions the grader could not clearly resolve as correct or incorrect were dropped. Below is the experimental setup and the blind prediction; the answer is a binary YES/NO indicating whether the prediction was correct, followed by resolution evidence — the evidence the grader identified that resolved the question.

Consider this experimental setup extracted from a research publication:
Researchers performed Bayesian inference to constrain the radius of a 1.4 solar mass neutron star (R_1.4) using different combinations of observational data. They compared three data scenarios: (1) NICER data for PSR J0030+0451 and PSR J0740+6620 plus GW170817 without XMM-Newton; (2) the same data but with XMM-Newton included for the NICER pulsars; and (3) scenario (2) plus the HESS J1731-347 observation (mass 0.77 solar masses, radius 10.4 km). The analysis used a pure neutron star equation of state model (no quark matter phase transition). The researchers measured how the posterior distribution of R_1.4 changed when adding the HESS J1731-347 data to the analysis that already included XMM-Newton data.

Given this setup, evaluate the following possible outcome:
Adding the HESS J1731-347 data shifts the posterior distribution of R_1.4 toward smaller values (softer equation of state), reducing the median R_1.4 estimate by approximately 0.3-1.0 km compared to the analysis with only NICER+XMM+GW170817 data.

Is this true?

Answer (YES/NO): YES